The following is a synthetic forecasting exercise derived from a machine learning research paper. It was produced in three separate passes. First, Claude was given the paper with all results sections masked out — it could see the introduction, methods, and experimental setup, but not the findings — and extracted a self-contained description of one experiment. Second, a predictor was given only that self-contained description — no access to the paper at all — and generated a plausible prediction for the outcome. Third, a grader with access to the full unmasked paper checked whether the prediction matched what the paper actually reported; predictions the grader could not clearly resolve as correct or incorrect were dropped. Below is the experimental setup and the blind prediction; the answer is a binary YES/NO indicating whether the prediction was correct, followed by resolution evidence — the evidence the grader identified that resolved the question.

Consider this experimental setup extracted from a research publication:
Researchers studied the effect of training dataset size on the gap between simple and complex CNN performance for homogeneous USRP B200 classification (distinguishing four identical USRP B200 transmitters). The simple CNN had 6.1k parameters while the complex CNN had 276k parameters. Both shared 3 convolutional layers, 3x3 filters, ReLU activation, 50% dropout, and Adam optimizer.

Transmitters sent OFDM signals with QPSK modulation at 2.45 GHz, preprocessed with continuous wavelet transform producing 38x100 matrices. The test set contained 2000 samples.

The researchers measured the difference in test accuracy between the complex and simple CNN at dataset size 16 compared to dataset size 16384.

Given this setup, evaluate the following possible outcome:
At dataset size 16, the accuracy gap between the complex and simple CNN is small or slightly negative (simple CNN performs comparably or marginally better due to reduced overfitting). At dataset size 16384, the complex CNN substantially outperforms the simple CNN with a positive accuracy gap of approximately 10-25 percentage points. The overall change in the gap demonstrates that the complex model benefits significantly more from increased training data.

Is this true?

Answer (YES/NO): NO